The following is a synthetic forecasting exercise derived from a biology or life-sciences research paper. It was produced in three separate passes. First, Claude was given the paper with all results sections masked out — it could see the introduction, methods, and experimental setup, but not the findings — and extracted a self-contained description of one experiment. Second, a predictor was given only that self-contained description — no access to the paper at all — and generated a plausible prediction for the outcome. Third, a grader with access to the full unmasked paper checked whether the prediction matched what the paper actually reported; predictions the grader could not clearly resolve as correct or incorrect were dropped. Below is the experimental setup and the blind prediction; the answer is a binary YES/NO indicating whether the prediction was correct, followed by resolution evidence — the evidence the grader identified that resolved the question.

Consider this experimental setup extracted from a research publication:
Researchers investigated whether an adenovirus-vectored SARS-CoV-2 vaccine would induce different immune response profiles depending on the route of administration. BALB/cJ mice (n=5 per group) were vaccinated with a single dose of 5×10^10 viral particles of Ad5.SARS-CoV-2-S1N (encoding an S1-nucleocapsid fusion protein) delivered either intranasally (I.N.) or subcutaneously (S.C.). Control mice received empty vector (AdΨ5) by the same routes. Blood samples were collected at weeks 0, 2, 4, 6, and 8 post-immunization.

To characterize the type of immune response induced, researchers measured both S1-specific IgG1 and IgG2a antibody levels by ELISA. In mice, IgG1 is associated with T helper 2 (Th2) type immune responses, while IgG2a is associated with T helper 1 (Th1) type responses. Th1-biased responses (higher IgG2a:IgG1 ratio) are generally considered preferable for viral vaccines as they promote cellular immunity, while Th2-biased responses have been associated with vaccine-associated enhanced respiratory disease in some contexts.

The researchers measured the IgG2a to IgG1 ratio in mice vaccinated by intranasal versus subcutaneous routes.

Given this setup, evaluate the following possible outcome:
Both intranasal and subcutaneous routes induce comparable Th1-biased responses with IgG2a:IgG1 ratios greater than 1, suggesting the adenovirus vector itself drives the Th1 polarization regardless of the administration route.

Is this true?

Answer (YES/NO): NO